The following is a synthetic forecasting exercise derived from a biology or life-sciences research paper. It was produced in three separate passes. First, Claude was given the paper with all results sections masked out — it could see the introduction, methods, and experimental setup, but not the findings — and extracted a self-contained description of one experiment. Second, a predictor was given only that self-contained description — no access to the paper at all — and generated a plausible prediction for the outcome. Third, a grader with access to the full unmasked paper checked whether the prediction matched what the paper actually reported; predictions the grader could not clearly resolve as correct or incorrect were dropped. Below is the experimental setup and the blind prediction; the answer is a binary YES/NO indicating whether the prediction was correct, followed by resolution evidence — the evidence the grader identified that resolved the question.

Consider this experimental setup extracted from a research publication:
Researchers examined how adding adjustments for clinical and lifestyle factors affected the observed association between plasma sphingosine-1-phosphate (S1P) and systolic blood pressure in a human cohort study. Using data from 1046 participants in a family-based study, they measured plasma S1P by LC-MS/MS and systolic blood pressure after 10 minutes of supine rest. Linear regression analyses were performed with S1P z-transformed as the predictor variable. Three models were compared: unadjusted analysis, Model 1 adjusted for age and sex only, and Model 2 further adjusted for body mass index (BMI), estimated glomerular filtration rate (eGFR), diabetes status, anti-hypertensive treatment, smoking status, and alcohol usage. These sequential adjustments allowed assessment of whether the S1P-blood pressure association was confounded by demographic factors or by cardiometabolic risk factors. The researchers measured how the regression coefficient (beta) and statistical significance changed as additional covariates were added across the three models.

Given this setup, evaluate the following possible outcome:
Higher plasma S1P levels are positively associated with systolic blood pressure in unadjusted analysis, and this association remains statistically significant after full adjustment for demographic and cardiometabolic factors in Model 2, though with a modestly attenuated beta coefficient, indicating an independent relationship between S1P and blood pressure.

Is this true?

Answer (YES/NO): YES